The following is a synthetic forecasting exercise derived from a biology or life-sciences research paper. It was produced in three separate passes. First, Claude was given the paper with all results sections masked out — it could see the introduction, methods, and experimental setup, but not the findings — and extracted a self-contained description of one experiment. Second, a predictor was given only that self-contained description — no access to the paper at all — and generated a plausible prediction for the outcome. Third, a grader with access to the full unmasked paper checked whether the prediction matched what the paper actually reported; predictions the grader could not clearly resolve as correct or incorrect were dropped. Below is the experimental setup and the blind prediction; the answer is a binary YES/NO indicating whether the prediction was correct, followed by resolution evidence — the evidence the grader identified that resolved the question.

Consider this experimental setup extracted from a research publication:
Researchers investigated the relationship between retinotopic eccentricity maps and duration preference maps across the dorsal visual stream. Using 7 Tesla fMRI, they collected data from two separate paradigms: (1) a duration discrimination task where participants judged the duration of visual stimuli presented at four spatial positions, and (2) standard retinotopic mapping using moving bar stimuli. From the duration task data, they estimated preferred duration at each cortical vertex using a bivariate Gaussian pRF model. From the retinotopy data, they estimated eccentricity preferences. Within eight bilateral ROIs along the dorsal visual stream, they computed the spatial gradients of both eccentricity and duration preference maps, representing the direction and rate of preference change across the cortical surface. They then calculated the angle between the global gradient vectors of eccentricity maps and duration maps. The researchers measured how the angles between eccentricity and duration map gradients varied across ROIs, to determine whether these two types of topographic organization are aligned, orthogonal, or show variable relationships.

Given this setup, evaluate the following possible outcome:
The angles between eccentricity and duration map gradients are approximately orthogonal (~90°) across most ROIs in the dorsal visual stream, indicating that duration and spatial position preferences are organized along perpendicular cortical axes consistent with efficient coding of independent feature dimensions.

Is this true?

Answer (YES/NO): NO